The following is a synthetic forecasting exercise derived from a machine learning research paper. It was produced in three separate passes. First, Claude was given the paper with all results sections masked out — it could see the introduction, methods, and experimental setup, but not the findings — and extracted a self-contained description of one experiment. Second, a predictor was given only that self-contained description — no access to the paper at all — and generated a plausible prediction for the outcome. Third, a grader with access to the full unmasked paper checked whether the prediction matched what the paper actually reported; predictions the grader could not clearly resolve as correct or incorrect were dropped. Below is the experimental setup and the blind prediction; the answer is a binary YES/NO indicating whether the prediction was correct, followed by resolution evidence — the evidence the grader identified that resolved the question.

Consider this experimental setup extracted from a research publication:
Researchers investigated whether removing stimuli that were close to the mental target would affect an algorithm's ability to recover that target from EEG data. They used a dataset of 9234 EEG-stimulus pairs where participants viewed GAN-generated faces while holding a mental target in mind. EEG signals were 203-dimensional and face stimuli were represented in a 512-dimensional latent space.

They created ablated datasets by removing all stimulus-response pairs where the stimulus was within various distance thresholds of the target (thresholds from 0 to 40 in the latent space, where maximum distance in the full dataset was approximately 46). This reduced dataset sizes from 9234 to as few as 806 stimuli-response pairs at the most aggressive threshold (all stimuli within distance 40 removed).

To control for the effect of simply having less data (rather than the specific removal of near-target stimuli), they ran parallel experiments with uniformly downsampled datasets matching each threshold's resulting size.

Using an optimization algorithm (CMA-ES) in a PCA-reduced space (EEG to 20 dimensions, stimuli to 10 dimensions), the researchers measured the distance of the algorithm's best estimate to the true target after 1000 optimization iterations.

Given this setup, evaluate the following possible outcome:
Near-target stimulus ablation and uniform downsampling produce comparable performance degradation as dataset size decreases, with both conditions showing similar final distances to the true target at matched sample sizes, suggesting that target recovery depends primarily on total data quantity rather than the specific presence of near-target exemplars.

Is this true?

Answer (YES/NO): NO